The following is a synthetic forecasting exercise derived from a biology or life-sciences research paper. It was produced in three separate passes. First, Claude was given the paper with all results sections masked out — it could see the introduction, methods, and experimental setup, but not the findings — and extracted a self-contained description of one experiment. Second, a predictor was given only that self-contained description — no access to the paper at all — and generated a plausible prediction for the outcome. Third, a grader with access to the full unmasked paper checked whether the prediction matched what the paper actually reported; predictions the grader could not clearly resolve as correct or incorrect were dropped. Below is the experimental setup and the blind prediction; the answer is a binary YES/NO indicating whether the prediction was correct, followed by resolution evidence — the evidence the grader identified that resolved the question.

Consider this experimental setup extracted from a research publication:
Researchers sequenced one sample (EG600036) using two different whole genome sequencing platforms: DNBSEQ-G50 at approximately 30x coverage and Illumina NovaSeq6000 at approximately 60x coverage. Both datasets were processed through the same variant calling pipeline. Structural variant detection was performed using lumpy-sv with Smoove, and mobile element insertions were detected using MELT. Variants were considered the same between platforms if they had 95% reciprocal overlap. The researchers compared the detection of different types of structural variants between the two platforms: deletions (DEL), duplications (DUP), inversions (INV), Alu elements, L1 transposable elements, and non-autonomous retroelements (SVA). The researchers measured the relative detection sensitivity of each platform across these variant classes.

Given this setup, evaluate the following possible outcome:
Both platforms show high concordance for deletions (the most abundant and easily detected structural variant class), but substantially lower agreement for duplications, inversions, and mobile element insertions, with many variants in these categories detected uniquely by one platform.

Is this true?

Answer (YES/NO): NO